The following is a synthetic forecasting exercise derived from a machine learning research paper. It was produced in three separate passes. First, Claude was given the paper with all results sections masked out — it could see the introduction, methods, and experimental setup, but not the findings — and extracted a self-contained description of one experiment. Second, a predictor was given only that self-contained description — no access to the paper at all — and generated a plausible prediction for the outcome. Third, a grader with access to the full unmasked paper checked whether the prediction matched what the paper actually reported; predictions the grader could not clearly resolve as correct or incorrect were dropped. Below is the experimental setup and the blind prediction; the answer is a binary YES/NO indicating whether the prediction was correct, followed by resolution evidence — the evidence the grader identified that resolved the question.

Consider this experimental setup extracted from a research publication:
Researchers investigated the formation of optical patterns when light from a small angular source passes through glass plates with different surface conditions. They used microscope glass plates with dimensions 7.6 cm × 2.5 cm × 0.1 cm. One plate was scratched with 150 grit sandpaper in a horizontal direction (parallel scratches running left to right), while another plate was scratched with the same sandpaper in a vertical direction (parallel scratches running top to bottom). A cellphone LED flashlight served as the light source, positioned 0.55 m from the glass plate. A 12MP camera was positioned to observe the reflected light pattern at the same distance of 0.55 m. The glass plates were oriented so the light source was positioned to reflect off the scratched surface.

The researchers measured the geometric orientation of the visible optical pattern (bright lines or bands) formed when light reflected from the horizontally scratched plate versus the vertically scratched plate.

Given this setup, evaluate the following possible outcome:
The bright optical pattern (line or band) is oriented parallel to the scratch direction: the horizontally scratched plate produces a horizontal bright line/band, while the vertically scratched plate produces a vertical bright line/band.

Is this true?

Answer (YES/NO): NO